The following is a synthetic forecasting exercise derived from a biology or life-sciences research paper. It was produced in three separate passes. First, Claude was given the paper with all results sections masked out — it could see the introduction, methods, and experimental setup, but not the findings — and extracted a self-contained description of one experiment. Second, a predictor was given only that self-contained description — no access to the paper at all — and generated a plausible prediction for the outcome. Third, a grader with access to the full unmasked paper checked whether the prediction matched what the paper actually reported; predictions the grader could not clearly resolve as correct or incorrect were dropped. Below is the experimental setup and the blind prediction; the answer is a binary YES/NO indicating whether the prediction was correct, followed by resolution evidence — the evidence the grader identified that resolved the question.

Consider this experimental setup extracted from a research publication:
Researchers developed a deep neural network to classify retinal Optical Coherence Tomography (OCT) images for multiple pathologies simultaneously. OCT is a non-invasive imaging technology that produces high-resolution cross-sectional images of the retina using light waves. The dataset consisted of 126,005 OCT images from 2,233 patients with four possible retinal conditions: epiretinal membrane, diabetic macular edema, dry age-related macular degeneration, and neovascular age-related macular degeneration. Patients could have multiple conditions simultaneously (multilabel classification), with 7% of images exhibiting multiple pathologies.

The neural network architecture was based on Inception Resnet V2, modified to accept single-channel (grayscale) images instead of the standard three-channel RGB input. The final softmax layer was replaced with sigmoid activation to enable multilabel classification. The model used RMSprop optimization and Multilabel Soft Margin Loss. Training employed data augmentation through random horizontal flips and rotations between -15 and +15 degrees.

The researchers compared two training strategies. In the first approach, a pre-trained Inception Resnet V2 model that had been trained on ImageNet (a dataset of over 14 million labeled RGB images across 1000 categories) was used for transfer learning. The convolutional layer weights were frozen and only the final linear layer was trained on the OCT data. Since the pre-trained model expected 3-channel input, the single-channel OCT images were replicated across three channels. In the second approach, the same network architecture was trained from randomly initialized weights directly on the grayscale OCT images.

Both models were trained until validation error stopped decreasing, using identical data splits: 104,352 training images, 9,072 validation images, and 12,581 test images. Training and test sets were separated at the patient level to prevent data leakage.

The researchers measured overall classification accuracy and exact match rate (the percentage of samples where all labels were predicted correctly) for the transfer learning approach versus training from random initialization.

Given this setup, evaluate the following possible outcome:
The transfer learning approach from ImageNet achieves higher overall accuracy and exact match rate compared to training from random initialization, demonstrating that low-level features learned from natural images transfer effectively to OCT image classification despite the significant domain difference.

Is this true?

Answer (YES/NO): NO